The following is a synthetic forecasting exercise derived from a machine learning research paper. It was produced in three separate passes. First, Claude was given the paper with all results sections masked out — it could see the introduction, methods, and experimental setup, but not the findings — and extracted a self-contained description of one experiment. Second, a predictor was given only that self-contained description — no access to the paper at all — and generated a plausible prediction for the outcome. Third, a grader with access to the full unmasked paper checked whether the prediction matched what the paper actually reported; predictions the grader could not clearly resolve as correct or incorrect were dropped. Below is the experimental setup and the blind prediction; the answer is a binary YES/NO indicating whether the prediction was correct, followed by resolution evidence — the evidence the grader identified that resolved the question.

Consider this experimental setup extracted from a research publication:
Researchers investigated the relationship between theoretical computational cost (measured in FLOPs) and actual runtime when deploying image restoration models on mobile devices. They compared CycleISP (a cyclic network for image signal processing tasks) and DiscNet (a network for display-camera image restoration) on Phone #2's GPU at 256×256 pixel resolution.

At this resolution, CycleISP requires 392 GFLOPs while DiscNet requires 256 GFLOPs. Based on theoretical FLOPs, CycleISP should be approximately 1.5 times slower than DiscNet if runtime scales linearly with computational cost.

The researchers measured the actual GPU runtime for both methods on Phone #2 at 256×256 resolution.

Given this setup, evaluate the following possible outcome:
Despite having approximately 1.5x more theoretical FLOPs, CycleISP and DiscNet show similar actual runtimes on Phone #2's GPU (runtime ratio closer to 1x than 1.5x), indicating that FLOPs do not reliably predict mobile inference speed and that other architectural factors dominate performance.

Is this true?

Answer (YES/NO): NO